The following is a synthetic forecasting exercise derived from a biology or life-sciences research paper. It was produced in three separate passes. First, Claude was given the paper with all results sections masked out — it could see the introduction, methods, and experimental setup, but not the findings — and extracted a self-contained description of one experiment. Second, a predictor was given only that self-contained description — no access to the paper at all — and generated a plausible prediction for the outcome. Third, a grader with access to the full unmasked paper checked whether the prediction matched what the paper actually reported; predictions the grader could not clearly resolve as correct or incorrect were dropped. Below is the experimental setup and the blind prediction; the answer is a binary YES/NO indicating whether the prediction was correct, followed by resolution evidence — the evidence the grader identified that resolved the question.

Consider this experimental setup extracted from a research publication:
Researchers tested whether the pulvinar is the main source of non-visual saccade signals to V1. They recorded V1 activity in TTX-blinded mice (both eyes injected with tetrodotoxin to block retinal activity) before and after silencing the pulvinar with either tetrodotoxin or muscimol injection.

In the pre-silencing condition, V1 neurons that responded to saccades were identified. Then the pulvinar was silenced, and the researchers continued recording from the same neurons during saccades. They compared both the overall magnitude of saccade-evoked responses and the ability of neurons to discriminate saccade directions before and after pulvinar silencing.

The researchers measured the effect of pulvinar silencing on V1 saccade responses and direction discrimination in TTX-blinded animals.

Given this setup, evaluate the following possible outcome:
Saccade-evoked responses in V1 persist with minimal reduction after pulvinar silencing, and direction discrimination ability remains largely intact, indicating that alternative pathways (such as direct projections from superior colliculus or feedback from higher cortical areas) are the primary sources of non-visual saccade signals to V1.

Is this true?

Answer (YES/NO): NO